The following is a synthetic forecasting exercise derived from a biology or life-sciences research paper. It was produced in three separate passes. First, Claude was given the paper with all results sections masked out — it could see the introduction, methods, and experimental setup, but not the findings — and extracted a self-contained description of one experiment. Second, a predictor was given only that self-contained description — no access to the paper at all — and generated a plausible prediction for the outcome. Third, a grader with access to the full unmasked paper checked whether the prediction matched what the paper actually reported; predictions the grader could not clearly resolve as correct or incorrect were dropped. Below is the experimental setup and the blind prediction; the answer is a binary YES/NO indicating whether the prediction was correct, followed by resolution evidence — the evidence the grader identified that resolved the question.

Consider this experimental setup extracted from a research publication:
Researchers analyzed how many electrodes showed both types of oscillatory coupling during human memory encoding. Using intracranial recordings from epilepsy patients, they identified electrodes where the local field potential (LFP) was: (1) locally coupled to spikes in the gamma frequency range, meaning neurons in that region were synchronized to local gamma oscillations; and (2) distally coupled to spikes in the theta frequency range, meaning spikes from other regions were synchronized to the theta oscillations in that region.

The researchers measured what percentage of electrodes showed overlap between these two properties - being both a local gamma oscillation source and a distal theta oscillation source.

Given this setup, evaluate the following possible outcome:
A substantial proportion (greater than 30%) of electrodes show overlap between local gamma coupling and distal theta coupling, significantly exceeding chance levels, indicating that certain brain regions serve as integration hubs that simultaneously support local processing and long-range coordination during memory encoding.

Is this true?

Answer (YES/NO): YES